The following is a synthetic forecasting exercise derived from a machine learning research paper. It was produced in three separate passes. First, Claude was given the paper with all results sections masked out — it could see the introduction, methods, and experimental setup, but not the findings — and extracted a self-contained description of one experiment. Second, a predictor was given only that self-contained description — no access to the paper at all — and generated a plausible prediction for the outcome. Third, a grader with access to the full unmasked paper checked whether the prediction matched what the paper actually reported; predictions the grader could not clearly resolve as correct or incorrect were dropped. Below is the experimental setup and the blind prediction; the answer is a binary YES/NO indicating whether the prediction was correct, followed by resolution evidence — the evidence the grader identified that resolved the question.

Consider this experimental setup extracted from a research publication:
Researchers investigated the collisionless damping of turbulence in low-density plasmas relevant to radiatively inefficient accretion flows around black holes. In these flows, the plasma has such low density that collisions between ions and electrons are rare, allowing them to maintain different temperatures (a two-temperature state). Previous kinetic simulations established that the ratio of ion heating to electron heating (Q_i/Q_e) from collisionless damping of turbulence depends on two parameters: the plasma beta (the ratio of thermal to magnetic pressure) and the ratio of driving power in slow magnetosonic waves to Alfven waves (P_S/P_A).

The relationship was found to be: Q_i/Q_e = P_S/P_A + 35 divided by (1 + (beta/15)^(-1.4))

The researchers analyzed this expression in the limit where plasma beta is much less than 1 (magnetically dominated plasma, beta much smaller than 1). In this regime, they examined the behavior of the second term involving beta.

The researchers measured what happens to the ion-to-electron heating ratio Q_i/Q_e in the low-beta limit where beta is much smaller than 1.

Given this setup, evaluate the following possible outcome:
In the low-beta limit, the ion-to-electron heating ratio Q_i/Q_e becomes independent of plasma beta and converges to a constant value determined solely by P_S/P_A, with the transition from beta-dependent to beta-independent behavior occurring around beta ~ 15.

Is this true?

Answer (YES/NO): NO